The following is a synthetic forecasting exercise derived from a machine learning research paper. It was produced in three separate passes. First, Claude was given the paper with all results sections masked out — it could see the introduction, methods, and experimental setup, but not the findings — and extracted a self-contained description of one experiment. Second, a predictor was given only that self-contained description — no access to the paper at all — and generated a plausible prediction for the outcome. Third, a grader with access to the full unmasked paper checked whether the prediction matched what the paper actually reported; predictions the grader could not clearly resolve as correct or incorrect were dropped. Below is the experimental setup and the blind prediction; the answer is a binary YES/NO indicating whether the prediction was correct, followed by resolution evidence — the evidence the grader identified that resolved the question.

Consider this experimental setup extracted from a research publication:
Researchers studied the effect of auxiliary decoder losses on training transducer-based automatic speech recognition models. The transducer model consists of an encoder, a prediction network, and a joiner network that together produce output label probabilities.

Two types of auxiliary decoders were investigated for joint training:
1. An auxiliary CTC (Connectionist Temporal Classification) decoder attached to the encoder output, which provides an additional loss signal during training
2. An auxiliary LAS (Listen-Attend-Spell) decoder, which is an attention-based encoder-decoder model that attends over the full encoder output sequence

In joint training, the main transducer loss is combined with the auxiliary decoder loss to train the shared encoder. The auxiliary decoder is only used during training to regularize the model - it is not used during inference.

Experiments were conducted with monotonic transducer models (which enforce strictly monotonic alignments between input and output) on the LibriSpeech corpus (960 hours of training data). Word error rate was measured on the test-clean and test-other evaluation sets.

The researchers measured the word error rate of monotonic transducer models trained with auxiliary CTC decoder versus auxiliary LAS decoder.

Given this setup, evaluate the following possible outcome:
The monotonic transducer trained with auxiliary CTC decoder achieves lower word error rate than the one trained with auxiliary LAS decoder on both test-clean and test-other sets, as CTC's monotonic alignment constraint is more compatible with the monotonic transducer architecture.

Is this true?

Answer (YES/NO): NO